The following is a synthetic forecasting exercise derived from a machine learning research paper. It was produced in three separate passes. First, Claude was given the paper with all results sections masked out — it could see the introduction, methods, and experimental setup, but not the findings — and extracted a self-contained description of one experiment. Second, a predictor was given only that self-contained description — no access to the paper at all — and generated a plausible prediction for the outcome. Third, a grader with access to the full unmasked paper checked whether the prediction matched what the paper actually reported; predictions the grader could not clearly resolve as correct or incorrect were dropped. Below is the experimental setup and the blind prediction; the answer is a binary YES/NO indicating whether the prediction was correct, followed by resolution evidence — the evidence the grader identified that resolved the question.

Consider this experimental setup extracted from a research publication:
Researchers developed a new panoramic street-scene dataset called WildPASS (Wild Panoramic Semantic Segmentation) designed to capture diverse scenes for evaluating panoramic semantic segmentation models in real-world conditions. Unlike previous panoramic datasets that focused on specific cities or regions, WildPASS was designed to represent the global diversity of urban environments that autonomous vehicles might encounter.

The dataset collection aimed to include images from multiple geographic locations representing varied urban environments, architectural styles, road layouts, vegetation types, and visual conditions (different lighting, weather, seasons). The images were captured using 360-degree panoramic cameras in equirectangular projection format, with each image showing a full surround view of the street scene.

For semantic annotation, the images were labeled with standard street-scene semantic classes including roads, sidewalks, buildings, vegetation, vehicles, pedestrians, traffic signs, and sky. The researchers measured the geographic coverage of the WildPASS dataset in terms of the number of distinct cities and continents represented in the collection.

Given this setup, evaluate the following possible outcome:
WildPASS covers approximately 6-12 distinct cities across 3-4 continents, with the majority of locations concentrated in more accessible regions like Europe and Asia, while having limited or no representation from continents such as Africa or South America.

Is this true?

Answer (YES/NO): NO